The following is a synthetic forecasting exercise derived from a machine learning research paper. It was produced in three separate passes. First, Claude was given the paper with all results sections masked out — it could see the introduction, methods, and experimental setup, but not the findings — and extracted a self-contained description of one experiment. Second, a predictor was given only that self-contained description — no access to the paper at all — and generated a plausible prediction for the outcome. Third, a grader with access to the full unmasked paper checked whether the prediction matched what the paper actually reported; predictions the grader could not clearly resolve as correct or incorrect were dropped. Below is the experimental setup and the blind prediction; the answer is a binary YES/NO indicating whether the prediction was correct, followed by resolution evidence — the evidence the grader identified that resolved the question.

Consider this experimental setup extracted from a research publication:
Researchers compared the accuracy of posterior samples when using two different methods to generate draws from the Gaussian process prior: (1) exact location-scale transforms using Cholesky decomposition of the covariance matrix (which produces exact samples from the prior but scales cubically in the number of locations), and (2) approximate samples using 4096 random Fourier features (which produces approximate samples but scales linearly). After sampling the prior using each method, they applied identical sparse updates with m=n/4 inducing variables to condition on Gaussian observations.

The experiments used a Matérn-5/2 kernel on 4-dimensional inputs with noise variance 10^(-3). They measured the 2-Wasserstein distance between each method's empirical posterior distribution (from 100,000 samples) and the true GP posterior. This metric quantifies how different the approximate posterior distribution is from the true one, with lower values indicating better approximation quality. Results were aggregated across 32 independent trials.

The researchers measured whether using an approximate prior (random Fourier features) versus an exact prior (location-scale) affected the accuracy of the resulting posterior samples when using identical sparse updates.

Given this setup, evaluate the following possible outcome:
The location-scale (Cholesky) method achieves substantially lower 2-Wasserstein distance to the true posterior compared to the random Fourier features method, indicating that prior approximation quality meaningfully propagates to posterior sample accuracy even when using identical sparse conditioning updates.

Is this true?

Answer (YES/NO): NO